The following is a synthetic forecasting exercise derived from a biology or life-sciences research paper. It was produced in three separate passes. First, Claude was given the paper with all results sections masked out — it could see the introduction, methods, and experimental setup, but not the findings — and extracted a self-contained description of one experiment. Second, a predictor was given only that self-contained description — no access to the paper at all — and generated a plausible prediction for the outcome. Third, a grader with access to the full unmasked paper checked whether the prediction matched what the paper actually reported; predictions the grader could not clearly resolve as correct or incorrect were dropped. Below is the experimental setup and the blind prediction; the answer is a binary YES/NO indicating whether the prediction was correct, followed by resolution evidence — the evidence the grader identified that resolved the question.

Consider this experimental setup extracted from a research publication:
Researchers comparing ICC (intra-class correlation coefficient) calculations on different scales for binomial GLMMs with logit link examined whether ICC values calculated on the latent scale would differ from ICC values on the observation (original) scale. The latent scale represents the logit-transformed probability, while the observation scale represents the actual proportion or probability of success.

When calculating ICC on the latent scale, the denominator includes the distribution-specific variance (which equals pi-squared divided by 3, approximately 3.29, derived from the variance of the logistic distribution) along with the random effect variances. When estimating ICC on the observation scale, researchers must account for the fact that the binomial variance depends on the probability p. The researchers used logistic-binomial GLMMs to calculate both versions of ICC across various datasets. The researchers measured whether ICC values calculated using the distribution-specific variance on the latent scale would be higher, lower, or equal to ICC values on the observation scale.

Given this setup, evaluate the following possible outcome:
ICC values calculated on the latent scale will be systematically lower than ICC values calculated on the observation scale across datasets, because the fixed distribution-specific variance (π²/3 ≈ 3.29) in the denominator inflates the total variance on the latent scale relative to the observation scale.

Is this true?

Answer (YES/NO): NO